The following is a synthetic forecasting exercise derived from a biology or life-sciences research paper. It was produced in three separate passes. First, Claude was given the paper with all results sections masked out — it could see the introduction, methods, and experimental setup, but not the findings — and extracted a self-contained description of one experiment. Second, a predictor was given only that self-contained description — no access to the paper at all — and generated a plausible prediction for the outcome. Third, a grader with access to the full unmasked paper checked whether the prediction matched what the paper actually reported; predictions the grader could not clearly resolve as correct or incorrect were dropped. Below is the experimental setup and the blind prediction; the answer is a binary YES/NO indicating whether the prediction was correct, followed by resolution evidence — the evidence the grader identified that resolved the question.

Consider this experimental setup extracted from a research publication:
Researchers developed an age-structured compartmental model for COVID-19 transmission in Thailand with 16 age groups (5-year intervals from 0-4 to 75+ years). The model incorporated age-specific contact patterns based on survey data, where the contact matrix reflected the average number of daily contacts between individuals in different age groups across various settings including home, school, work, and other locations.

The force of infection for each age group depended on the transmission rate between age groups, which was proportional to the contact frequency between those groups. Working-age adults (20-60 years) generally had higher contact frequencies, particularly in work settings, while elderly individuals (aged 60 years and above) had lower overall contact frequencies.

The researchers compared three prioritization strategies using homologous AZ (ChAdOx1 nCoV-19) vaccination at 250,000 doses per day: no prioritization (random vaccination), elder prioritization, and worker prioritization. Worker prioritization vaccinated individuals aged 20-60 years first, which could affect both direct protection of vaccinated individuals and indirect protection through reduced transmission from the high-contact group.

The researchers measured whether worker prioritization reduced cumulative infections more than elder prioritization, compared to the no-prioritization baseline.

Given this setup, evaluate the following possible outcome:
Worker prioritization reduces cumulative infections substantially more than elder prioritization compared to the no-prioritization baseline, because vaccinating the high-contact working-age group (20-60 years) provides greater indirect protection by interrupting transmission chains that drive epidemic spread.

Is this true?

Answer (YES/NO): YES